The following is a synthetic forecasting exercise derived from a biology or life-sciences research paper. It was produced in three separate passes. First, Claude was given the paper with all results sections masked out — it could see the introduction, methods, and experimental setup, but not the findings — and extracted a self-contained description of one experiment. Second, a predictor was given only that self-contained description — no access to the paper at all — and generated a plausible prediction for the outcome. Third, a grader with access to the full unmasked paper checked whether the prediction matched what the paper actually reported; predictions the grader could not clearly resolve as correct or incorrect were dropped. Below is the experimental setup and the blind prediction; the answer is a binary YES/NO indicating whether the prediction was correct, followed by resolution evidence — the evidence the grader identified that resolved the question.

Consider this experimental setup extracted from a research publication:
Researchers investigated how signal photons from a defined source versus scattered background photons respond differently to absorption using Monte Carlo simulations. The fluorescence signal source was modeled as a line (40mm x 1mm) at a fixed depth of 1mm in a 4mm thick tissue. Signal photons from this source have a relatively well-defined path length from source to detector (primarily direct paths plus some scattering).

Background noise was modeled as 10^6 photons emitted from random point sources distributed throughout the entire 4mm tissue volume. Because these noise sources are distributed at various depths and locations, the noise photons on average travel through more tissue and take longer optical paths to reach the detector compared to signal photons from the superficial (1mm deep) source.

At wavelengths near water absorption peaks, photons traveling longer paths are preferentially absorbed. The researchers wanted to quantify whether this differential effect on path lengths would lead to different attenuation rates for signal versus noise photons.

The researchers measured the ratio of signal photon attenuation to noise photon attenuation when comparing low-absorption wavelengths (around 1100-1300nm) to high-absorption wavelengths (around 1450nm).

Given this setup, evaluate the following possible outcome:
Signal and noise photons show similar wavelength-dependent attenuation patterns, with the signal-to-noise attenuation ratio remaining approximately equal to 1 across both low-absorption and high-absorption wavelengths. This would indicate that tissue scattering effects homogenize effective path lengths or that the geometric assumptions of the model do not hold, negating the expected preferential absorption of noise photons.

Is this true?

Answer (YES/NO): NO